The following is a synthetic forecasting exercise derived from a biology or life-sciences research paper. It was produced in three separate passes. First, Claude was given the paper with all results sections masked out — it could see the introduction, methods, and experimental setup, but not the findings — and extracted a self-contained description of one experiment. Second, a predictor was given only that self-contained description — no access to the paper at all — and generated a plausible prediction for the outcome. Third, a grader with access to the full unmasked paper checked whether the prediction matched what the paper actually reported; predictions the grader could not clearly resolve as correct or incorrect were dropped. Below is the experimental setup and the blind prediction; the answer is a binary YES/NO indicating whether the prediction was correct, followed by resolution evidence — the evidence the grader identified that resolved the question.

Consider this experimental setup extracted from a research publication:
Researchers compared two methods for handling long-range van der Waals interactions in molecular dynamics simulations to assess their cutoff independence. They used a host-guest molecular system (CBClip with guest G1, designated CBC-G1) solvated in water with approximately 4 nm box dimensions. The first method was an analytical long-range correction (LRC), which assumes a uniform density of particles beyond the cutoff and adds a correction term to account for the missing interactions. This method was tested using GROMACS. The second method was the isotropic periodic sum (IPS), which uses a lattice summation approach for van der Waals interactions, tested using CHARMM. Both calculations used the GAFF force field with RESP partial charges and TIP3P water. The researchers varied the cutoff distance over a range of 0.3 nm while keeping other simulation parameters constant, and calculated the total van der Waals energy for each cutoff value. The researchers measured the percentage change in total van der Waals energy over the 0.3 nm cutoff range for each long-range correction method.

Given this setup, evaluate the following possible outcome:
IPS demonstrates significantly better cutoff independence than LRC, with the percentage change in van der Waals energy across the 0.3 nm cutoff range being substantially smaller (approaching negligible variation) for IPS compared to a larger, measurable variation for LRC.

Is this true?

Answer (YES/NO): NO